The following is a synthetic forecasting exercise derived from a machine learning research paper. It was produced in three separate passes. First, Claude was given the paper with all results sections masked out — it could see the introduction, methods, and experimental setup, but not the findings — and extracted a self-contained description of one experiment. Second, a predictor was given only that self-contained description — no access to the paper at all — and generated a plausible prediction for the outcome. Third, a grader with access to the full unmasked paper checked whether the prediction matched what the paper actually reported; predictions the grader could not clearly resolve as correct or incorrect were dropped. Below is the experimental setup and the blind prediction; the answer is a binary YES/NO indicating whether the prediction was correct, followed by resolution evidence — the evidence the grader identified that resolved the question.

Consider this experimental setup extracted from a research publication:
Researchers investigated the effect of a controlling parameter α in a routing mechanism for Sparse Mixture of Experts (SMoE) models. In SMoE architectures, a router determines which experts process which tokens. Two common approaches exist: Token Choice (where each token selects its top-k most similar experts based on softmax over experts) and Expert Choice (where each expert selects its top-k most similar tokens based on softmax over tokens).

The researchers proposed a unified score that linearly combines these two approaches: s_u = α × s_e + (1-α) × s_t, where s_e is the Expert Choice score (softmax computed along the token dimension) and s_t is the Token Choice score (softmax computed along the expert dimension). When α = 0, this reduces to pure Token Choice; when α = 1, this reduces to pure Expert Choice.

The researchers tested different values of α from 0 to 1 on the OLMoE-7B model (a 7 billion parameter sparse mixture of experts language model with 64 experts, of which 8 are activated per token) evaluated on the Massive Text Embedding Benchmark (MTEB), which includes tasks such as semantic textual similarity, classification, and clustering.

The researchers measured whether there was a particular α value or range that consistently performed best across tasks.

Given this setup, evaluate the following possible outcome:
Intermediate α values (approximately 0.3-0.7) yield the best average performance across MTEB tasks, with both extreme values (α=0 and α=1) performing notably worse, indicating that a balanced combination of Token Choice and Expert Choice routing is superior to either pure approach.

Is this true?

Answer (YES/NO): NO